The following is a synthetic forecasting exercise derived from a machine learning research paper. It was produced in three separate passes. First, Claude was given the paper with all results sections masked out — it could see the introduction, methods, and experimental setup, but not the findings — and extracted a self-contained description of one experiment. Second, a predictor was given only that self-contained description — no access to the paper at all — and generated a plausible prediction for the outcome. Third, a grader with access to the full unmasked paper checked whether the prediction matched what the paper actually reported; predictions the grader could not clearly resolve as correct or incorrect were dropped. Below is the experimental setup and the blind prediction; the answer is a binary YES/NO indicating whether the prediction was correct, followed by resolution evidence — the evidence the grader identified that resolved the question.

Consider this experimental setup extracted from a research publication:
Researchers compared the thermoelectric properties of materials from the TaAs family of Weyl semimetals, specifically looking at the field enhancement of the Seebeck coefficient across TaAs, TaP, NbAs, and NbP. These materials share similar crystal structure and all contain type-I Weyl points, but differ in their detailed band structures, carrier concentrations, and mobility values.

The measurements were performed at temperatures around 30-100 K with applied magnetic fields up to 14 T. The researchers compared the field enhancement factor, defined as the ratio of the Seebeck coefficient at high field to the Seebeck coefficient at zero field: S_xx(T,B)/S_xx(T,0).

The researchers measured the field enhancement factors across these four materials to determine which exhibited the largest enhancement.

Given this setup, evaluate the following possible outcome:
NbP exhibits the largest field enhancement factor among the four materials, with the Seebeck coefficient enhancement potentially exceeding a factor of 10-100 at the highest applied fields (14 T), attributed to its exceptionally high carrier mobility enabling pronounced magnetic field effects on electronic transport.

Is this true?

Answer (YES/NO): NO